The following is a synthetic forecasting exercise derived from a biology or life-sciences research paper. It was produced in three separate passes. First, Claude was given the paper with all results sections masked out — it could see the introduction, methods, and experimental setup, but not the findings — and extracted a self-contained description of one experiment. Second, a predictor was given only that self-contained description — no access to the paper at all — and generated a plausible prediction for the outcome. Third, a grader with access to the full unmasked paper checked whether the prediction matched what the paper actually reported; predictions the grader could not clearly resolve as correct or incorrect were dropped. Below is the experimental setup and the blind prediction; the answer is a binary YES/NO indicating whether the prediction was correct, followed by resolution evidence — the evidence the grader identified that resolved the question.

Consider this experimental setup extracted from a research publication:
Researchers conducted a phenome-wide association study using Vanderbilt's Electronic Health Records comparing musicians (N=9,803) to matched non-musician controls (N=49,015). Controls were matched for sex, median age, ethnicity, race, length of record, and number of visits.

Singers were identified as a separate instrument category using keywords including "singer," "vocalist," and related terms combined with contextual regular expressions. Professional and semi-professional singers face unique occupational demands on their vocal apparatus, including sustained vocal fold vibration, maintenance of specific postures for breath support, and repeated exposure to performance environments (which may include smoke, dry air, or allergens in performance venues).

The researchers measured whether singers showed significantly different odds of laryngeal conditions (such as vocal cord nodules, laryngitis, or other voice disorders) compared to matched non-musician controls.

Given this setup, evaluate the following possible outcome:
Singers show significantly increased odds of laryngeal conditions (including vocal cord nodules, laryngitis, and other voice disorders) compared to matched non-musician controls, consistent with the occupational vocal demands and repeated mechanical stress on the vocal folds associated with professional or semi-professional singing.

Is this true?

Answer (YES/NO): YES